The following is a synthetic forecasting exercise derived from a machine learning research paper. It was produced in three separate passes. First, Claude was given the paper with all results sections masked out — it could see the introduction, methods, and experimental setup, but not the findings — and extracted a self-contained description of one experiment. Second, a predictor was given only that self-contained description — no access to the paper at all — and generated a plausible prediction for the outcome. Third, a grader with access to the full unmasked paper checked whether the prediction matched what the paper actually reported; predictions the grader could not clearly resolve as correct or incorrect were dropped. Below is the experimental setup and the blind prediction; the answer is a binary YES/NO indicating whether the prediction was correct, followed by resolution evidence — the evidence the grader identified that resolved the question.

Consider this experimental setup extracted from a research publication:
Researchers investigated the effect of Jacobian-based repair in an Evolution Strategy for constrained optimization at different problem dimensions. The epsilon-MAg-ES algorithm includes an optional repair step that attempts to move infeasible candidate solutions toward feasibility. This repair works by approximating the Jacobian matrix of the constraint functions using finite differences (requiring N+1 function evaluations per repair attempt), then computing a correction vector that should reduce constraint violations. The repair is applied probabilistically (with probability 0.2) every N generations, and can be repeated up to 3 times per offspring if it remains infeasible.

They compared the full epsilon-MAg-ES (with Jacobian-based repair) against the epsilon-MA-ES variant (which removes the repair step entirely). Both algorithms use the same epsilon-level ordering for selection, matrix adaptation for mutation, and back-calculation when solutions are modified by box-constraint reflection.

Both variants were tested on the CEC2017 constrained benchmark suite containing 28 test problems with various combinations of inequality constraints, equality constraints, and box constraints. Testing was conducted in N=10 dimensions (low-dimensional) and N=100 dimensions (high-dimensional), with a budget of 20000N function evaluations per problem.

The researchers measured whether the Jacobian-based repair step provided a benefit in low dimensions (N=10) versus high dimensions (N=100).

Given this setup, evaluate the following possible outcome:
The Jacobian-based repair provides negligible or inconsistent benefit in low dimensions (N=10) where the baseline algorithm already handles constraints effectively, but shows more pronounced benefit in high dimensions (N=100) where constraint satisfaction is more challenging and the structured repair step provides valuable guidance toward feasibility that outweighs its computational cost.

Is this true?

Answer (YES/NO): NO